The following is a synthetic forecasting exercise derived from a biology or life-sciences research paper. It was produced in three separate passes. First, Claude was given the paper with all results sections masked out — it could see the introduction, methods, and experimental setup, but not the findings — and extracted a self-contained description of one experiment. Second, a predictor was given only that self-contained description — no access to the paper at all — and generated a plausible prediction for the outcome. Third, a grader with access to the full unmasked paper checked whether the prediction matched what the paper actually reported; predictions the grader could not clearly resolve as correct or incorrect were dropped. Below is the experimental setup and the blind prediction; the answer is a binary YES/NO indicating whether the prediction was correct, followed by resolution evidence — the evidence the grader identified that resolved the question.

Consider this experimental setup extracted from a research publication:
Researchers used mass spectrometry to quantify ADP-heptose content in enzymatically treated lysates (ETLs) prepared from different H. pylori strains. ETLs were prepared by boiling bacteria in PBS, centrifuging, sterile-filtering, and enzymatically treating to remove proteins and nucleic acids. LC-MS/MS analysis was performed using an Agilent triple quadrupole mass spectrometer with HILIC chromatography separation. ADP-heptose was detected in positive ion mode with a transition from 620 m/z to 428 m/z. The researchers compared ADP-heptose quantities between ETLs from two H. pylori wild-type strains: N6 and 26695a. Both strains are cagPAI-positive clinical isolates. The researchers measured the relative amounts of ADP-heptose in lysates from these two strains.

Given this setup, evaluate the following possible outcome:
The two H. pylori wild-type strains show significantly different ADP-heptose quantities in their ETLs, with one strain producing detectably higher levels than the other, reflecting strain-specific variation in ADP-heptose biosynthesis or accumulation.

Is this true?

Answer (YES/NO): YES